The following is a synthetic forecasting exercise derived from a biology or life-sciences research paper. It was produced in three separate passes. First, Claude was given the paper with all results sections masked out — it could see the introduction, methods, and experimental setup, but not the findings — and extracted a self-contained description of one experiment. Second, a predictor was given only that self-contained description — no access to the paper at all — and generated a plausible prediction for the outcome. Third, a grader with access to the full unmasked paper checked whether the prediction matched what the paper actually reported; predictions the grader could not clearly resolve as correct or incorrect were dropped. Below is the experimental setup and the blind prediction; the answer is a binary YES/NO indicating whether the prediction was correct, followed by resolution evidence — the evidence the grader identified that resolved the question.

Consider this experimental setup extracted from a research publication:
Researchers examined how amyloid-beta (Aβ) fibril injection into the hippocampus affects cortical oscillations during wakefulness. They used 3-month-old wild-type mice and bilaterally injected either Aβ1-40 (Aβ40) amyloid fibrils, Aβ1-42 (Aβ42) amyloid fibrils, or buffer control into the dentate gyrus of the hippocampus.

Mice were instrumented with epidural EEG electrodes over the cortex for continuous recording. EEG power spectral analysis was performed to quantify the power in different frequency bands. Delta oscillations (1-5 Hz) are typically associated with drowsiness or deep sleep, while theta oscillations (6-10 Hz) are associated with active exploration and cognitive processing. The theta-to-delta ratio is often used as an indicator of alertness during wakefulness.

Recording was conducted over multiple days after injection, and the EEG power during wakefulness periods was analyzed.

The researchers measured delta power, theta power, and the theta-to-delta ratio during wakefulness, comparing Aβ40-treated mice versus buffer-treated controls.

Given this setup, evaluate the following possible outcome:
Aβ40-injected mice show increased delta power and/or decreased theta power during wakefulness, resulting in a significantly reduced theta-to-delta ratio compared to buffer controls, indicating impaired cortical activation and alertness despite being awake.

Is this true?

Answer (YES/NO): YES